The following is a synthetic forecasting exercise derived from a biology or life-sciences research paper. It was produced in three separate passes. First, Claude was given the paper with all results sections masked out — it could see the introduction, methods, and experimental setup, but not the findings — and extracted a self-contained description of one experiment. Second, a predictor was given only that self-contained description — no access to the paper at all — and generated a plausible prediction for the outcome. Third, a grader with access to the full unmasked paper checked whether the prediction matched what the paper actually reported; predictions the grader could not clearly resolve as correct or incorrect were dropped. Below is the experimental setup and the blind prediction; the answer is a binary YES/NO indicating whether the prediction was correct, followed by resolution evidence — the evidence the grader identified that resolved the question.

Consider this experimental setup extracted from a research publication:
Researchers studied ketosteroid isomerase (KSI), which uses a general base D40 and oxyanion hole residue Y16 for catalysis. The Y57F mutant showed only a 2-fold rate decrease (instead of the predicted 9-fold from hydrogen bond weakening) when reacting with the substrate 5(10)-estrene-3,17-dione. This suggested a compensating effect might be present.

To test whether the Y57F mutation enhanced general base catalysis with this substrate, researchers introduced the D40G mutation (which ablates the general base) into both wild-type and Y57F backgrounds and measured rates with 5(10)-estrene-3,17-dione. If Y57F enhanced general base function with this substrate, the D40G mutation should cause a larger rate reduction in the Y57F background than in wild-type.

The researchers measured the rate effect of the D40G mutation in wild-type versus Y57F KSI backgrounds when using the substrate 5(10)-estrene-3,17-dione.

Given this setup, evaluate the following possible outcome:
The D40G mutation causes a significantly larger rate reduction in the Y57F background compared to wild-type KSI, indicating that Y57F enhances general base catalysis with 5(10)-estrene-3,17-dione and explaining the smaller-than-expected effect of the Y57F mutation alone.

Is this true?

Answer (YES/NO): YES